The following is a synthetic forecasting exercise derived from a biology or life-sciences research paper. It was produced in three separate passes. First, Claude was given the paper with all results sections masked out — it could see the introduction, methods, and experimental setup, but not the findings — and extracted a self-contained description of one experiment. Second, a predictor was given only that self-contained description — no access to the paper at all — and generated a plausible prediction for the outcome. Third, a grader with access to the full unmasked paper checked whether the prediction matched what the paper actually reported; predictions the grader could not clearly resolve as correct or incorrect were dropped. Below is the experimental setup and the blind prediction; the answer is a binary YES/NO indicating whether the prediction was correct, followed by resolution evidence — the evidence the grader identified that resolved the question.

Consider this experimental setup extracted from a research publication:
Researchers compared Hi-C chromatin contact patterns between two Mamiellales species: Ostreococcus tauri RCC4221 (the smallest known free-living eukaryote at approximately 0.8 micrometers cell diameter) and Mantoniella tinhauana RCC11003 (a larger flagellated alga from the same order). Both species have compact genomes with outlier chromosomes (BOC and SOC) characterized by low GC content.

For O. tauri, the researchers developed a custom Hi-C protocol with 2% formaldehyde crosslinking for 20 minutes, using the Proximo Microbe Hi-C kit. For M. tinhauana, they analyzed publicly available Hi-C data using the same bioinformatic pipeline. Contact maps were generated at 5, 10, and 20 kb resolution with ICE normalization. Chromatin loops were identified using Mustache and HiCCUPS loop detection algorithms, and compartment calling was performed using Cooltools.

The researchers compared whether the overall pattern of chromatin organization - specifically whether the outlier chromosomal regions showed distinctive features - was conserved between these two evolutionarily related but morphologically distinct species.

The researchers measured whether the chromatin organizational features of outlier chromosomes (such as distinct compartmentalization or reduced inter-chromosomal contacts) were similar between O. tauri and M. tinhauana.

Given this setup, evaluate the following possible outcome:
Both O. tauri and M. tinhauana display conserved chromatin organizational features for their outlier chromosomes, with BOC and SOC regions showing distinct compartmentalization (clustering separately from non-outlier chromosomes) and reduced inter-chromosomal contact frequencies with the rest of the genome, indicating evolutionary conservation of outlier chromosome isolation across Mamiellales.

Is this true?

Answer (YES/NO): YES